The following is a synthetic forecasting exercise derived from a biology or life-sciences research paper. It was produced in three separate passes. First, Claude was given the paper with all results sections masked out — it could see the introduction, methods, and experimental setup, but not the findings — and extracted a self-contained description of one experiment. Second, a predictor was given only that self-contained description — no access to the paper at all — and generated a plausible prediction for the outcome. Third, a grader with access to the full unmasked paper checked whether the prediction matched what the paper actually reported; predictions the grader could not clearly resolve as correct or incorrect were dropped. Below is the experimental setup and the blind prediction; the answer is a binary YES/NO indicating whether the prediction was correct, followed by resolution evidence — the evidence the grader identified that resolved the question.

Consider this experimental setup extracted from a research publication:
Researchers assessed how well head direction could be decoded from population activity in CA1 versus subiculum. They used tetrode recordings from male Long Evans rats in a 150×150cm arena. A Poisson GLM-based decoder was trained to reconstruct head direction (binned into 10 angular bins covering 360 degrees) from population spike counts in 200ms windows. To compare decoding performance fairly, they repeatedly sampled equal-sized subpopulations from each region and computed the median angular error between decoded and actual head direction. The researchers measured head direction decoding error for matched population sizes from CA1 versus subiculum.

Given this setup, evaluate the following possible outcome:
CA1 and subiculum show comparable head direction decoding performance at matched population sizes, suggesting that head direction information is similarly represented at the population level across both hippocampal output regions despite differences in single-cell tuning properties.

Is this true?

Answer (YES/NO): NO